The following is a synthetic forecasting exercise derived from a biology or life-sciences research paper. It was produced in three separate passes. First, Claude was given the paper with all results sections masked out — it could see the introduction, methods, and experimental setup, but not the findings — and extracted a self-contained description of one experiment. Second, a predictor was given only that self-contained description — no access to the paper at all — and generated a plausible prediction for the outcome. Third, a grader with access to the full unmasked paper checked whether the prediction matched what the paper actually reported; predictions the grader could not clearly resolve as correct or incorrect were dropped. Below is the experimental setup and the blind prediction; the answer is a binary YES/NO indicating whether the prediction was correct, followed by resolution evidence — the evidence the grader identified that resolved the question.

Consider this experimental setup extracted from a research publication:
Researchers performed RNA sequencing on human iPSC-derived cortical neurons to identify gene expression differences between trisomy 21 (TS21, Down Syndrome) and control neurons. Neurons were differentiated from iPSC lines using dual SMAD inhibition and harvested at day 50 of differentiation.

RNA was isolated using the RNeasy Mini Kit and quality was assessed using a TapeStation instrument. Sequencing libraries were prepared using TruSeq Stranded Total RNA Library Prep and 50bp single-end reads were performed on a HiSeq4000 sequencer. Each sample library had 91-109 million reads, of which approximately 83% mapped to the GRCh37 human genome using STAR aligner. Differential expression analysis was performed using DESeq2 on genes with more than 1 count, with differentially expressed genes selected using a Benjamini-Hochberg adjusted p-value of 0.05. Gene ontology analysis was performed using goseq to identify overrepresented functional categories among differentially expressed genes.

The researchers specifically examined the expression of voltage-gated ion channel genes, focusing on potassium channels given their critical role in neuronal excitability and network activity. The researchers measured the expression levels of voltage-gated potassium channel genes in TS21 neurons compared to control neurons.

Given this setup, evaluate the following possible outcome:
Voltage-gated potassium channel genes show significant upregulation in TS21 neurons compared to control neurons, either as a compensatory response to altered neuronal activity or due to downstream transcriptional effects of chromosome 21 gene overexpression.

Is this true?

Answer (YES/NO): NO